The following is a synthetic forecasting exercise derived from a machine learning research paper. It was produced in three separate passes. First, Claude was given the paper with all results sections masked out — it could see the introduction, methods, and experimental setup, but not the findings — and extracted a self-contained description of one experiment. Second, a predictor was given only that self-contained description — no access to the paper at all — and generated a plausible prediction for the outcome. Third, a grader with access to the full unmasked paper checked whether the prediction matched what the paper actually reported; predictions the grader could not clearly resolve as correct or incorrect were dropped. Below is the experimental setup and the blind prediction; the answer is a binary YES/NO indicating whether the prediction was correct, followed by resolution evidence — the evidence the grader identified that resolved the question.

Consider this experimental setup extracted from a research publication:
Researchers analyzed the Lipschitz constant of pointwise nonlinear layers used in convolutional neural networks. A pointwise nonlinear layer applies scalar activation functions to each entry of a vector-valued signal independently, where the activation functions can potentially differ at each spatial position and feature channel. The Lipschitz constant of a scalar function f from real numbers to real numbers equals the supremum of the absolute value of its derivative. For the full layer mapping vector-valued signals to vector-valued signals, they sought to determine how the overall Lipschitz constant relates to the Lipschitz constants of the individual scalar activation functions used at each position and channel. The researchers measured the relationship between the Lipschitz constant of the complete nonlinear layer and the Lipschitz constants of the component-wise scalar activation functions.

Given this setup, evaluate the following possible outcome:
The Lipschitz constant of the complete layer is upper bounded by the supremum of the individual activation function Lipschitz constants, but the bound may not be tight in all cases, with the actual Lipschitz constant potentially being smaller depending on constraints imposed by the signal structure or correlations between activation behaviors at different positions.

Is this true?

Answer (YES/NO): NO